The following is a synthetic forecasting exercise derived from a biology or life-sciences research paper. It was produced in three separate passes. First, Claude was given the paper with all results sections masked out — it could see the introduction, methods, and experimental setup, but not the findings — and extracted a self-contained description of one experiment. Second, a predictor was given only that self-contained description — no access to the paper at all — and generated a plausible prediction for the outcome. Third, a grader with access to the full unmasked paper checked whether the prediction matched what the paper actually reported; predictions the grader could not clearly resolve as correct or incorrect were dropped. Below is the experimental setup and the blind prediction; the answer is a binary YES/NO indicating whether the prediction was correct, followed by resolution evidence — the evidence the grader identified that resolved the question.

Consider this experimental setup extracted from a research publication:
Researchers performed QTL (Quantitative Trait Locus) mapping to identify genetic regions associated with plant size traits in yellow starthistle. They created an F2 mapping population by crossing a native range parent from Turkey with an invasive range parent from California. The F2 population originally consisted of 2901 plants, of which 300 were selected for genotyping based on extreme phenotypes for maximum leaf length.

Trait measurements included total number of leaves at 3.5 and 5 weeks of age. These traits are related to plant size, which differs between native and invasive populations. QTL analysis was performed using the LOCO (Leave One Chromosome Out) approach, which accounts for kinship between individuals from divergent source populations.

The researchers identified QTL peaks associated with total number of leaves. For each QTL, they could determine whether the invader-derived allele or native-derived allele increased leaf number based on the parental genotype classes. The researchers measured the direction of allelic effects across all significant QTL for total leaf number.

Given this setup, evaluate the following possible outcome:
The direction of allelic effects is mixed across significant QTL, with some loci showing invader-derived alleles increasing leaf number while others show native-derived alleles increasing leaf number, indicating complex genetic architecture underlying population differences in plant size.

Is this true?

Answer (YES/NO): NO